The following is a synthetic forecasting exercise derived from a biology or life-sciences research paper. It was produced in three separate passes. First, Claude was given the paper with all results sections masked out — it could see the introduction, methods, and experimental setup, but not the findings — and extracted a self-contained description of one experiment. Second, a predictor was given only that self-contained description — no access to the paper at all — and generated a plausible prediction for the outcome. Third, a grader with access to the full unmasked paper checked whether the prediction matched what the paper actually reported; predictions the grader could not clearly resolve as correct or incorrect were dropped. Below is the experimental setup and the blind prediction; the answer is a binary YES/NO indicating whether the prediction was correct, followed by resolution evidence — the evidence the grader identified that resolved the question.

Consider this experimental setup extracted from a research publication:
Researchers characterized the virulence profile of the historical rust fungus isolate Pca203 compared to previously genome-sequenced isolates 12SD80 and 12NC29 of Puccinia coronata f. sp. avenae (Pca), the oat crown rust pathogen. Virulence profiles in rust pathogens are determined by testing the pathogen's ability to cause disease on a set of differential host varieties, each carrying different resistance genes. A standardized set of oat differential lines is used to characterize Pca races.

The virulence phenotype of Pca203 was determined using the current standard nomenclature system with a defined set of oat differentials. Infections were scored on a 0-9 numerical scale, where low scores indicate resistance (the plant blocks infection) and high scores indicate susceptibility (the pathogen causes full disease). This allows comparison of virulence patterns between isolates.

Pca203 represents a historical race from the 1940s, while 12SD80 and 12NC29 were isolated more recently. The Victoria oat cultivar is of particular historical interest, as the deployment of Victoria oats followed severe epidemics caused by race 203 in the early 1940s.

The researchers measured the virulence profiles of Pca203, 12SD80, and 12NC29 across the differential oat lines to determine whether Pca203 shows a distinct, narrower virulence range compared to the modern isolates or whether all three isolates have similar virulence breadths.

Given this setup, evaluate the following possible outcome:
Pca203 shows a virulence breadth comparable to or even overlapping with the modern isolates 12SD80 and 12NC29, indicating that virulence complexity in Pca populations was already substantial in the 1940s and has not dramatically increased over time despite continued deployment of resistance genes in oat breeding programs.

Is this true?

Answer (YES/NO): NO